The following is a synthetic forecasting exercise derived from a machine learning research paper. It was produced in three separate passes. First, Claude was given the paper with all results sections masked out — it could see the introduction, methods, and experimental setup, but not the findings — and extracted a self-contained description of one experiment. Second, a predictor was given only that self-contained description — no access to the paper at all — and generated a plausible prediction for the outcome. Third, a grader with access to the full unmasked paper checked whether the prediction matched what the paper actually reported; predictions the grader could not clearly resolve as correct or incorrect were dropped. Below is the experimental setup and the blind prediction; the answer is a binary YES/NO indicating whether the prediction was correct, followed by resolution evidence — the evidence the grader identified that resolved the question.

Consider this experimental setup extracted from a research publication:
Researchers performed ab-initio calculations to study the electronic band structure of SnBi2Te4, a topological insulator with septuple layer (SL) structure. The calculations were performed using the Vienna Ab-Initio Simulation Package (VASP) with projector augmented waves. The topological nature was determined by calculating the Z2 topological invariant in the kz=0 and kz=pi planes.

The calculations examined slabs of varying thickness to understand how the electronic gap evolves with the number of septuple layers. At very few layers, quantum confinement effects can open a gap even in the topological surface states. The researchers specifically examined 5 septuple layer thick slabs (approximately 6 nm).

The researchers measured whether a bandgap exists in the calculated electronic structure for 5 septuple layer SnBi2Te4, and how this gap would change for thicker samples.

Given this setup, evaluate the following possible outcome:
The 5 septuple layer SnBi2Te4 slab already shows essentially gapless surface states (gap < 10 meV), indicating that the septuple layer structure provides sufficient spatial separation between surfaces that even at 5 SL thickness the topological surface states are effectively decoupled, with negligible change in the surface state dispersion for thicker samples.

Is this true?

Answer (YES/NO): NO